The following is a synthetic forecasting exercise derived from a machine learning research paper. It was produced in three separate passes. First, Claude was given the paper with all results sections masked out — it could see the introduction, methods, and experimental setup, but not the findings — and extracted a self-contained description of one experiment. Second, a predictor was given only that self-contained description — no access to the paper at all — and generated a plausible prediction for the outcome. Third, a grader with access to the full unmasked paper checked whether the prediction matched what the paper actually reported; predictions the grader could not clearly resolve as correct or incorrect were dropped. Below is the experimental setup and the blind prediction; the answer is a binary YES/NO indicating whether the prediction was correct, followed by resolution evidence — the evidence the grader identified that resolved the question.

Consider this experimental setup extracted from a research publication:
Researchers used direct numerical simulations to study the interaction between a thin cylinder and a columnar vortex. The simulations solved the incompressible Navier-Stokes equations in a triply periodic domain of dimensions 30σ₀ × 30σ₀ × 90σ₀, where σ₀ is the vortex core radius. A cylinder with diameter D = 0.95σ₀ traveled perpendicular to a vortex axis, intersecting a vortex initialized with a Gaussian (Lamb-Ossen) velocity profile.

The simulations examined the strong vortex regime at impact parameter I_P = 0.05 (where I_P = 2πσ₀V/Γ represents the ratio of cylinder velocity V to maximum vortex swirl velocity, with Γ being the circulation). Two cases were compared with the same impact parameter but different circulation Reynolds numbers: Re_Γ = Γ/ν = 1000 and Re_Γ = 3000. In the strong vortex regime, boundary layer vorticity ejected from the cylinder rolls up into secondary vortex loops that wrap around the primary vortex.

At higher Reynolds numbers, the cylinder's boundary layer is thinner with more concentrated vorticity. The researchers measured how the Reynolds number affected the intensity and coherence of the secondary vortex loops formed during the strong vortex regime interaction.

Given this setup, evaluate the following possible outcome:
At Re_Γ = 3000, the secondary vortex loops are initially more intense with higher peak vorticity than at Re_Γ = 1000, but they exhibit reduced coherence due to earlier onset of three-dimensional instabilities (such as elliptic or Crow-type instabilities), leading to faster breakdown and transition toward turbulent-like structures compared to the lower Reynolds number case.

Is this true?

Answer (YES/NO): NO